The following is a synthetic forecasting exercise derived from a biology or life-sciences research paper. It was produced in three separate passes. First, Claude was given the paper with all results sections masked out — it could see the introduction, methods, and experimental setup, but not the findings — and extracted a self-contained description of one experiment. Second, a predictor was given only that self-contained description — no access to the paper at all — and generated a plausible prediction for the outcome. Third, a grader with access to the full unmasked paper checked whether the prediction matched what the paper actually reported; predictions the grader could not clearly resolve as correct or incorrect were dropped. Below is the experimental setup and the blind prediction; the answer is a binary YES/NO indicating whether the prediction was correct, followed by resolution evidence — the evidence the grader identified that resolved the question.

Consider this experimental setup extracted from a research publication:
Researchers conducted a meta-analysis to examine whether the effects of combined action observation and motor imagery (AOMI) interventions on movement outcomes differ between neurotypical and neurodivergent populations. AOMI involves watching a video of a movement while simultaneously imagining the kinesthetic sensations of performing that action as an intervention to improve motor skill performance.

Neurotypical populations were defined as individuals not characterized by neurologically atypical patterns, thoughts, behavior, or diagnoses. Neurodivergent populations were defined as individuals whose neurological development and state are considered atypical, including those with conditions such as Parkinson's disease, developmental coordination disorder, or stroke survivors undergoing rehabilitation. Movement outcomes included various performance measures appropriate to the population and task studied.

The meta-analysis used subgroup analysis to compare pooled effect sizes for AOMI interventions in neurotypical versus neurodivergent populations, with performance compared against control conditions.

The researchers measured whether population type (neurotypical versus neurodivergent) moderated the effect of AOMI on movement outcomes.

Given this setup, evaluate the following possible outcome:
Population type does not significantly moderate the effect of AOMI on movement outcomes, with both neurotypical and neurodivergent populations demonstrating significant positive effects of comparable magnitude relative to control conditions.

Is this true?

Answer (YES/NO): YES